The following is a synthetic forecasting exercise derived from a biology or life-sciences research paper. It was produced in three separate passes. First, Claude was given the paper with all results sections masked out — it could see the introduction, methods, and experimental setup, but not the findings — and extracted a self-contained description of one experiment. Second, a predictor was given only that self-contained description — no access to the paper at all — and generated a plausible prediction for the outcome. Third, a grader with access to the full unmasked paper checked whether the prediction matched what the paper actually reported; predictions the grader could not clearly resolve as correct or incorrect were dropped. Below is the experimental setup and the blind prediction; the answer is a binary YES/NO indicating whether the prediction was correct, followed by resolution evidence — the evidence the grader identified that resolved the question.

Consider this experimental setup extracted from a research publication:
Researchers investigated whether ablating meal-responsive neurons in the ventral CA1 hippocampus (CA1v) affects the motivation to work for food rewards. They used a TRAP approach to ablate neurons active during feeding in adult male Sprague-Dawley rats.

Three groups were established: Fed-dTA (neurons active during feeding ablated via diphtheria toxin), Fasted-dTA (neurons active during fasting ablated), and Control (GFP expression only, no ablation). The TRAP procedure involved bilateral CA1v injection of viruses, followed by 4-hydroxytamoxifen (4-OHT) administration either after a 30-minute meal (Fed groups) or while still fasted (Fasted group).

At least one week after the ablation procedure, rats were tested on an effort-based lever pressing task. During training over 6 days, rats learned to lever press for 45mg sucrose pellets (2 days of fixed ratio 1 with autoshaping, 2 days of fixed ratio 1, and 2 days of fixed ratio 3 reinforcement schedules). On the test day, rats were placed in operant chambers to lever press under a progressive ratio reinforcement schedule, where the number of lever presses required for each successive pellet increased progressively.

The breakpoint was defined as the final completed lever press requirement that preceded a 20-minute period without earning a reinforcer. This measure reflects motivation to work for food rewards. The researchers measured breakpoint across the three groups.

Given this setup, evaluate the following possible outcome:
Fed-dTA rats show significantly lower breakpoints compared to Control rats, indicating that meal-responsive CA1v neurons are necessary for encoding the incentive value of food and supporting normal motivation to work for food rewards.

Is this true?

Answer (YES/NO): NO